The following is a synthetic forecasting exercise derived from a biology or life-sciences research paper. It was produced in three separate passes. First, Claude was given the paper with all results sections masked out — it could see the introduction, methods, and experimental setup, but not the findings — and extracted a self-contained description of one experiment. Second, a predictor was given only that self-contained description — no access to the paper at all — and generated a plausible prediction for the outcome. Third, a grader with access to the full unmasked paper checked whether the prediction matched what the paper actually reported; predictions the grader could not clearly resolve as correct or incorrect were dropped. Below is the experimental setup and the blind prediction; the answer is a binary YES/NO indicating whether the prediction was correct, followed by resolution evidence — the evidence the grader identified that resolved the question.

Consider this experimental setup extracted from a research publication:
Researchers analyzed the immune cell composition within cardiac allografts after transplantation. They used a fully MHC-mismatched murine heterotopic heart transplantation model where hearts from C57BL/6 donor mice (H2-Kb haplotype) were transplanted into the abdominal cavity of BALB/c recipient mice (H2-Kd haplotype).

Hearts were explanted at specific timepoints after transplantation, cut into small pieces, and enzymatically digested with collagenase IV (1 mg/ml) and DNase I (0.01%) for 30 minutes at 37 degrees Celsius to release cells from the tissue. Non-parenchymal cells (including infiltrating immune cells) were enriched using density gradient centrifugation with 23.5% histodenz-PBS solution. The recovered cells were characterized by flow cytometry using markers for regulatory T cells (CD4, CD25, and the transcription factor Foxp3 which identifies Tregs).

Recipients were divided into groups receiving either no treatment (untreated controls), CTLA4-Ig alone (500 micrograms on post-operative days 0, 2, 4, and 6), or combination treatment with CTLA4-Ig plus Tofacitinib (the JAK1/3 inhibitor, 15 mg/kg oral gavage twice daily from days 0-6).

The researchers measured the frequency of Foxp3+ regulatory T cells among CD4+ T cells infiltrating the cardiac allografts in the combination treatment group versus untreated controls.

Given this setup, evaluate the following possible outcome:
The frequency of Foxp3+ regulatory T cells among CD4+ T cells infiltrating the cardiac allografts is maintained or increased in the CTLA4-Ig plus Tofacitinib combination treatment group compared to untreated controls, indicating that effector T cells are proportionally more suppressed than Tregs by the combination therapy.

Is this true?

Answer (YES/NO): YES